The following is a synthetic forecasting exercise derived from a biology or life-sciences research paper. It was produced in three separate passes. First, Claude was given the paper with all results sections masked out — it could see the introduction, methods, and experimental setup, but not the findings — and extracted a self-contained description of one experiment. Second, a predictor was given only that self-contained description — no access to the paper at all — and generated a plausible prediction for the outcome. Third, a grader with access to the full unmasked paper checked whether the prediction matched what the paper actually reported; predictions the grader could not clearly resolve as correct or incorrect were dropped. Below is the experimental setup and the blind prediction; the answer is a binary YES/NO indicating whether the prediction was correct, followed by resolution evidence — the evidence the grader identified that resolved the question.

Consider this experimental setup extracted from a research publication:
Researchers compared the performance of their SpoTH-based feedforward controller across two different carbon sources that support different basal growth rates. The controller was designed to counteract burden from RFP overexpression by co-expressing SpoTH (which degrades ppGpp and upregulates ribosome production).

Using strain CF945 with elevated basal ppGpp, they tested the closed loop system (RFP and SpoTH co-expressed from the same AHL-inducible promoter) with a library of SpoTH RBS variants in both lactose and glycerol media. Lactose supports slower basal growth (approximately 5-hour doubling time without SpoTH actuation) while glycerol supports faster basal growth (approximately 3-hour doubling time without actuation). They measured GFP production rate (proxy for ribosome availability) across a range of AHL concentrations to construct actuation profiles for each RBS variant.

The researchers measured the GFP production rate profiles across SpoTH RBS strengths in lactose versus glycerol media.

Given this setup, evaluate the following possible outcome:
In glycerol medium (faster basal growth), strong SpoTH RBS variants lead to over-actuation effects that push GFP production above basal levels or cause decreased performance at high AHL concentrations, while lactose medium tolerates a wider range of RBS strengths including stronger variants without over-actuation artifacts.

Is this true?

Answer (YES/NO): NO